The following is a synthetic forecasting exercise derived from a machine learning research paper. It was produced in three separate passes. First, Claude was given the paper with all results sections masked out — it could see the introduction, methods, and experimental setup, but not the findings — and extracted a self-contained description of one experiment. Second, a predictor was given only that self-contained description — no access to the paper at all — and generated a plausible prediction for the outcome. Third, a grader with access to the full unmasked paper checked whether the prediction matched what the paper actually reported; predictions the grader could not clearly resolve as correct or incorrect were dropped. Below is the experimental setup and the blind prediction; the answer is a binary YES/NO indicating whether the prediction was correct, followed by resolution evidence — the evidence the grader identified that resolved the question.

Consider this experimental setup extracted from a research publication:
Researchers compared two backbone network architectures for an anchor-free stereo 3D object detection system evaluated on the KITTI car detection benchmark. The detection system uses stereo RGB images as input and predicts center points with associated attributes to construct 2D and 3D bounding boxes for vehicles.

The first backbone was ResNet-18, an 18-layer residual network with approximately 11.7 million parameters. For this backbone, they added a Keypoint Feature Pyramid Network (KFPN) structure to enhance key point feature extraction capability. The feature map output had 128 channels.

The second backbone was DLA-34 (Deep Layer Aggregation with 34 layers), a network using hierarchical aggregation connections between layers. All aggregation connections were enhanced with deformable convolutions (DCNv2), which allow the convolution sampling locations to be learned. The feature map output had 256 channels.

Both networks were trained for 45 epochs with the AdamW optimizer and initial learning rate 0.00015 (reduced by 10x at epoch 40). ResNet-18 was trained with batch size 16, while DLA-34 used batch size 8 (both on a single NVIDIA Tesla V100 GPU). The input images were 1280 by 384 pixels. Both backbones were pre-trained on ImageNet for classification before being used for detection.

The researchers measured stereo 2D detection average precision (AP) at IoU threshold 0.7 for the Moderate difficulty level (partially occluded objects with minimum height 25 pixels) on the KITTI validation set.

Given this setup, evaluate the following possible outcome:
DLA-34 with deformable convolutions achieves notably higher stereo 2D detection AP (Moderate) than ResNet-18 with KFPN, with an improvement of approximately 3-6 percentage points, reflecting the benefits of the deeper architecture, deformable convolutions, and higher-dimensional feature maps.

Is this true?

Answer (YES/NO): NO